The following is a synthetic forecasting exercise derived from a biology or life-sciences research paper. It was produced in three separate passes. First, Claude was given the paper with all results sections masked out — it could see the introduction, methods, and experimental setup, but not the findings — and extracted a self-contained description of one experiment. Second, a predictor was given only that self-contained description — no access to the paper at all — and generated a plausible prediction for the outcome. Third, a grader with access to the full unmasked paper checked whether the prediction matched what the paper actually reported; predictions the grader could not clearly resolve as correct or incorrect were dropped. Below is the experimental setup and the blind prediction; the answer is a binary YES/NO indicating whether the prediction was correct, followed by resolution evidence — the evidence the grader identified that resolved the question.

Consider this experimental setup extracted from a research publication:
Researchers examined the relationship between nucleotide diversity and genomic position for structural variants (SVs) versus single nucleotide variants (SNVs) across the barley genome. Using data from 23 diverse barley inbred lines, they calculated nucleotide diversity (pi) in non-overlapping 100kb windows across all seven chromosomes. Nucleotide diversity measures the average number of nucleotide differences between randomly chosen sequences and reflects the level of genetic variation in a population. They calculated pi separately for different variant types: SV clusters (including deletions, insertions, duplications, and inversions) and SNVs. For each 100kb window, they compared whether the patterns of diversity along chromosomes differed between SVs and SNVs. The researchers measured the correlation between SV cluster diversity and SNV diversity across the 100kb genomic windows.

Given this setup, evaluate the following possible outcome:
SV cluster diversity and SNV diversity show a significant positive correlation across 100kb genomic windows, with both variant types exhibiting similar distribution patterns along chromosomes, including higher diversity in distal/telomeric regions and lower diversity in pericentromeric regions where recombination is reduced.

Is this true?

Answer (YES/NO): NO